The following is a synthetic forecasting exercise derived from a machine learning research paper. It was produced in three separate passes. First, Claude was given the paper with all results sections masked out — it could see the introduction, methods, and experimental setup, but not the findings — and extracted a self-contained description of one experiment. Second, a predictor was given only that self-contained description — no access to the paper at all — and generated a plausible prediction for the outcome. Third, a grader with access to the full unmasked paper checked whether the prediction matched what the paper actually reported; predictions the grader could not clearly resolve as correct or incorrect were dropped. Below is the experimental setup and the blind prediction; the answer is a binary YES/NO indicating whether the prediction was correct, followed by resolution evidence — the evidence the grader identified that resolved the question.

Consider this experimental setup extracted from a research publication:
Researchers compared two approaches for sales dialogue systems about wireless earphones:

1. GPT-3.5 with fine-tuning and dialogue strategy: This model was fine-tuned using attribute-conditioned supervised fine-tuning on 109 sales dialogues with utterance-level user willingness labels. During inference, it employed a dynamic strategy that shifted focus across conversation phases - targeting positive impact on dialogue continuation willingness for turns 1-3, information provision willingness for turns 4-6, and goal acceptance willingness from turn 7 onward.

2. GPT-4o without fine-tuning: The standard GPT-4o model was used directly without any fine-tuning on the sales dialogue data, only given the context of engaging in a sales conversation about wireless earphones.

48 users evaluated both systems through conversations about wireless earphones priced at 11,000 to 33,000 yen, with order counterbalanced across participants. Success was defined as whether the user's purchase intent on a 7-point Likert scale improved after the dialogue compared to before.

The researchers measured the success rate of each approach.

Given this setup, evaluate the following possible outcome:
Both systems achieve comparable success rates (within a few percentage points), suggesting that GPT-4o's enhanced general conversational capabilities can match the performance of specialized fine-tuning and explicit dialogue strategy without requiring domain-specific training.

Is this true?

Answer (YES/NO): NO